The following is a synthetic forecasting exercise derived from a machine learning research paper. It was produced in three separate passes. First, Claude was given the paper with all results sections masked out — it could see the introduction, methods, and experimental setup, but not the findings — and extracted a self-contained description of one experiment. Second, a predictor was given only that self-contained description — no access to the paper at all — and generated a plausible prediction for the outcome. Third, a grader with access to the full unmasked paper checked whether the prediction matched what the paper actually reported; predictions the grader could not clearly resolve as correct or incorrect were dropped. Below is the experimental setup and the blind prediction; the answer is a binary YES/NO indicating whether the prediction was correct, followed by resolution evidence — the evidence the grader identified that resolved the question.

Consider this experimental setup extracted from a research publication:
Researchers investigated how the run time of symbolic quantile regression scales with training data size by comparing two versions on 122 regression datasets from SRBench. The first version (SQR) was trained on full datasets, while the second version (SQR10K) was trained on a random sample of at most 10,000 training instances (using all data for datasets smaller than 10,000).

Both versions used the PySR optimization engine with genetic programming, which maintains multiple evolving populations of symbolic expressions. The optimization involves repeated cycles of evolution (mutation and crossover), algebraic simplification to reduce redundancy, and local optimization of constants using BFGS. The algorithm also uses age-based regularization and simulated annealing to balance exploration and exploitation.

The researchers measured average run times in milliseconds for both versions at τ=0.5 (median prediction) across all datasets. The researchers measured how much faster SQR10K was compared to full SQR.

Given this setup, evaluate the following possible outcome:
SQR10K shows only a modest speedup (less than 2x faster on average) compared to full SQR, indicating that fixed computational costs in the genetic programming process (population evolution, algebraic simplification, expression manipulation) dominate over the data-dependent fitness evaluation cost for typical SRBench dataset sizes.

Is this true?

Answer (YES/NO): NO